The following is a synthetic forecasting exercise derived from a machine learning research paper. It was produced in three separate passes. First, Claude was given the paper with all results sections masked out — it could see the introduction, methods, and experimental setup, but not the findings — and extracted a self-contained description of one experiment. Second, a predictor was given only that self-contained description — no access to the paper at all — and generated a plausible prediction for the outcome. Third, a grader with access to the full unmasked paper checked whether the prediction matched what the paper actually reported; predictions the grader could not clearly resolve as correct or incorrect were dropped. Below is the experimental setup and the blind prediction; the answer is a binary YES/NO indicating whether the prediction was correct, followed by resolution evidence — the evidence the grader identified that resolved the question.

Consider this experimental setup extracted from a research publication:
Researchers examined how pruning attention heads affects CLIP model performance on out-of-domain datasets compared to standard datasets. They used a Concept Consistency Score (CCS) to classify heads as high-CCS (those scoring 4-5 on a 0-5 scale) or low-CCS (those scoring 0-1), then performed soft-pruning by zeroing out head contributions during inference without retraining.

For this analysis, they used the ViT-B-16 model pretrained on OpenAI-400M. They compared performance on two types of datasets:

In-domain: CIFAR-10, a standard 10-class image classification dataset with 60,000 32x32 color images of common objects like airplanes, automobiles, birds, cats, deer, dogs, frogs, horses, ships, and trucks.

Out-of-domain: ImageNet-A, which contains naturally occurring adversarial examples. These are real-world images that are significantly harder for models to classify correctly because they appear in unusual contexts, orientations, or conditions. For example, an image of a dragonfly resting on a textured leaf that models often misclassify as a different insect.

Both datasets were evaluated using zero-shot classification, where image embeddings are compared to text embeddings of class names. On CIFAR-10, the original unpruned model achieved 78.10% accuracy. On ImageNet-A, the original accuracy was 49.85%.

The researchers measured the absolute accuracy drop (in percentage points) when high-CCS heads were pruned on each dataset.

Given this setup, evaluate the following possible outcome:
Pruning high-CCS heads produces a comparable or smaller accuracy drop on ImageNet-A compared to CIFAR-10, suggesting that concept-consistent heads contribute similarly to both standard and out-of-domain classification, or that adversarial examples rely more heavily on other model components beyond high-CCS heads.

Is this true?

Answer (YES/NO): NO